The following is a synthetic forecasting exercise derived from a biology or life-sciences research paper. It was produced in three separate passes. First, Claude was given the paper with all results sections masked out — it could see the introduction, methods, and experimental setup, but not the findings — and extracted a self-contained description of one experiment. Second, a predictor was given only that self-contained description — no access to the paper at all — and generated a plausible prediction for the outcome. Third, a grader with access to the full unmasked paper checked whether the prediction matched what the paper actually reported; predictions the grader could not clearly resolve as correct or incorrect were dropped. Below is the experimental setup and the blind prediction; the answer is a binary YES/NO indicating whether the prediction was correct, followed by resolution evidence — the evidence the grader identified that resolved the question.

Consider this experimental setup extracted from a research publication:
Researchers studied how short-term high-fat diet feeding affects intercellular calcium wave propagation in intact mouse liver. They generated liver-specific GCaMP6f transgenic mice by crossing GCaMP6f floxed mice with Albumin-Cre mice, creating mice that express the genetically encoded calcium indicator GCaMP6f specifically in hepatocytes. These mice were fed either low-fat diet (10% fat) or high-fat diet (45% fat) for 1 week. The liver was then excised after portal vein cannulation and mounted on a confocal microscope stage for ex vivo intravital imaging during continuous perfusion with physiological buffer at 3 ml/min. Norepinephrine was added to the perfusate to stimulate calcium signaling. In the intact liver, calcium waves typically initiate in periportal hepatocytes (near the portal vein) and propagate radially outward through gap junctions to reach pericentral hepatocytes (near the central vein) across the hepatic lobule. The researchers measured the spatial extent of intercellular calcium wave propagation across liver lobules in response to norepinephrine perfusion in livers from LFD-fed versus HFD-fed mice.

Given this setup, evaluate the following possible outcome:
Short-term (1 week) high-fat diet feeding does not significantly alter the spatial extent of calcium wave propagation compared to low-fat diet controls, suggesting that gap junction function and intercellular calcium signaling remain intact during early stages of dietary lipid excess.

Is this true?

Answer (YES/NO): NO